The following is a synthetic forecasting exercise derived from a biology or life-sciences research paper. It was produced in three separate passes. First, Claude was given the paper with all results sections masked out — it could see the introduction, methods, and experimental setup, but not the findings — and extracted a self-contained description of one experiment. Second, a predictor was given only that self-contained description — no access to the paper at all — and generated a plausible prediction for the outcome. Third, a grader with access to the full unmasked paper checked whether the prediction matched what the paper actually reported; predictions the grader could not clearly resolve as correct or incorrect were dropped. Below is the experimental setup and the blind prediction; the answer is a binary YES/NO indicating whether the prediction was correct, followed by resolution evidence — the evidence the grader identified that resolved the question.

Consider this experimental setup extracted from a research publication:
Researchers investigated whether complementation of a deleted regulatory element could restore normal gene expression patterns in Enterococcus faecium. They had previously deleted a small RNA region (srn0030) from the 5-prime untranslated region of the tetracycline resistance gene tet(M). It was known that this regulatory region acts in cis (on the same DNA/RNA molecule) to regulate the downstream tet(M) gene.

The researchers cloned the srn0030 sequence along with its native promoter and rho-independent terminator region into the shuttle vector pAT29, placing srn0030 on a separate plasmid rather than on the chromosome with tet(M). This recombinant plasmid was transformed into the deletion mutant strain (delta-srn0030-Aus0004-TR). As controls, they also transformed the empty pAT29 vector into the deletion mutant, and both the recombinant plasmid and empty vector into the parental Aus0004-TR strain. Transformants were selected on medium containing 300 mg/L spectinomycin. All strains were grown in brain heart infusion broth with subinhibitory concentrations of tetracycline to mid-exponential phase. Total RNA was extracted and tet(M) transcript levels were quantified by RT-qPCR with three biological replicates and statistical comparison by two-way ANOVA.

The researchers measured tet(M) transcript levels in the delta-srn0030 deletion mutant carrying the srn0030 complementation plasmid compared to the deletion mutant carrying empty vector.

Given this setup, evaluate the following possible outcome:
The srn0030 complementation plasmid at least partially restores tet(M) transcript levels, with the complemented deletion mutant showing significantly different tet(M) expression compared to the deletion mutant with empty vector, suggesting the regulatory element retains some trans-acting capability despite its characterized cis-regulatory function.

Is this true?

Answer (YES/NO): NO